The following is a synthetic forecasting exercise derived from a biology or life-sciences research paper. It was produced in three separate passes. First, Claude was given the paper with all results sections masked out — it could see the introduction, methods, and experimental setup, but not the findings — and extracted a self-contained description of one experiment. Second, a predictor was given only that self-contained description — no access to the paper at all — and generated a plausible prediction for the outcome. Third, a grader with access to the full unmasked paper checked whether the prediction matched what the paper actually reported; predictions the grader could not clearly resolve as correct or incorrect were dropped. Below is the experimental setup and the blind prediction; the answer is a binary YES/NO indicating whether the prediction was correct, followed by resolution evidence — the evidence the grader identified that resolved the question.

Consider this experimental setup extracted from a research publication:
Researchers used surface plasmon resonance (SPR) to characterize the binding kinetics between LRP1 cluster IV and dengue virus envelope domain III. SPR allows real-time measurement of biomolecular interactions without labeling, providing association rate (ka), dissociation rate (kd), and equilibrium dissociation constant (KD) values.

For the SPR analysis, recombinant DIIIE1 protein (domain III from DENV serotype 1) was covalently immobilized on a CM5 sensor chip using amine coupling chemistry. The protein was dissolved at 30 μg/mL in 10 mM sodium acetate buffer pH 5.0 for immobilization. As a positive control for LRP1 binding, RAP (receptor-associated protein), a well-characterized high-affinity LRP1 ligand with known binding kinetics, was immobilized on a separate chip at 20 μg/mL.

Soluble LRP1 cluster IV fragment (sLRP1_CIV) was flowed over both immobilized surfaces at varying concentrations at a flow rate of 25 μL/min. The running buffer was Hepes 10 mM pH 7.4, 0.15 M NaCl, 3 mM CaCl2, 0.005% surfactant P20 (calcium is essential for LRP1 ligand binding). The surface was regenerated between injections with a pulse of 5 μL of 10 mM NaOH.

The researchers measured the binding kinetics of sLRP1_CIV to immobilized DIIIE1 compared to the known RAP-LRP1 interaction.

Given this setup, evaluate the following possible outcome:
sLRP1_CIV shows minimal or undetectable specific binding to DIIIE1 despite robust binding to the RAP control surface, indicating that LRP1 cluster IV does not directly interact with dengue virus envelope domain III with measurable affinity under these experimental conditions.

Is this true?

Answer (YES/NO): NO